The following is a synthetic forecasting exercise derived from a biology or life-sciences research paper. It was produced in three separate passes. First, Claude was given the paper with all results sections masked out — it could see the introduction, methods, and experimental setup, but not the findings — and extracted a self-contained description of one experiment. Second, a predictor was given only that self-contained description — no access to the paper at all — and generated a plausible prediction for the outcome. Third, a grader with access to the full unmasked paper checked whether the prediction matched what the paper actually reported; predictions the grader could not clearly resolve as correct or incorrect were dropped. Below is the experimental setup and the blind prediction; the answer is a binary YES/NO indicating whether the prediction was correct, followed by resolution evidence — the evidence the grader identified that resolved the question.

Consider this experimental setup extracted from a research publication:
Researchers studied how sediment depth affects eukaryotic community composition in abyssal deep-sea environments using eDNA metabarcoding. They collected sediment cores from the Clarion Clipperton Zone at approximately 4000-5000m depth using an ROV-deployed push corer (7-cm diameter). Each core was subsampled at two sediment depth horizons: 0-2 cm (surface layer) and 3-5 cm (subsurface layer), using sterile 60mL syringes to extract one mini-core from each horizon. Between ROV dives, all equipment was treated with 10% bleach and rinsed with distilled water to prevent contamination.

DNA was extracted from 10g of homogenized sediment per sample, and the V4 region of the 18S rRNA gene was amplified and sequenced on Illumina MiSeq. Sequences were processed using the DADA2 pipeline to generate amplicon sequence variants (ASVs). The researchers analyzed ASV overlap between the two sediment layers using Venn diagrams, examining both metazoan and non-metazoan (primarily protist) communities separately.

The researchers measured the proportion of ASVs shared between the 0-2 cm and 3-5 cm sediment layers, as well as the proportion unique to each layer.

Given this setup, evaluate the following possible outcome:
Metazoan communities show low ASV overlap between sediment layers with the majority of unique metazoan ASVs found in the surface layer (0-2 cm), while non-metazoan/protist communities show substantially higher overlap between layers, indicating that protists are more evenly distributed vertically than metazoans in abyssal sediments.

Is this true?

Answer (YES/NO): NO